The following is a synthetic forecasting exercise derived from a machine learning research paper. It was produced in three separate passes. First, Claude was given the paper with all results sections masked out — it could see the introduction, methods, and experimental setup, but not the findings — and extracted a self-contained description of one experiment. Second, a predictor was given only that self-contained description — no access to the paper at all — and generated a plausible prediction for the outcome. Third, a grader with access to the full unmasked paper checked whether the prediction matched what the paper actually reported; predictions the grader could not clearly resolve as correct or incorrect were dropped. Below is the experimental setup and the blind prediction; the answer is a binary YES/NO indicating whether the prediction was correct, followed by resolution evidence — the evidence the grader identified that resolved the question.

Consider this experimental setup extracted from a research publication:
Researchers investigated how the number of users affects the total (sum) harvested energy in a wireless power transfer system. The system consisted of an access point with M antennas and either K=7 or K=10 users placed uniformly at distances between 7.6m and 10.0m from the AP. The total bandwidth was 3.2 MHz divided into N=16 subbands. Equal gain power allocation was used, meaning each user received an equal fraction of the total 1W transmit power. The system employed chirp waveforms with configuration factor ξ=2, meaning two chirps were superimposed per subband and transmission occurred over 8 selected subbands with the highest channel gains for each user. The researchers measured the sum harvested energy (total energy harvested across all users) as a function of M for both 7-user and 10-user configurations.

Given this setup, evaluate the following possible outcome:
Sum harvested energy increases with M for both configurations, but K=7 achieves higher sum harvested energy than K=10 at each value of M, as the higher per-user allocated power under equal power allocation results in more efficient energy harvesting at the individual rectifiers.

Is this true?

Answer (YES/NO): NO